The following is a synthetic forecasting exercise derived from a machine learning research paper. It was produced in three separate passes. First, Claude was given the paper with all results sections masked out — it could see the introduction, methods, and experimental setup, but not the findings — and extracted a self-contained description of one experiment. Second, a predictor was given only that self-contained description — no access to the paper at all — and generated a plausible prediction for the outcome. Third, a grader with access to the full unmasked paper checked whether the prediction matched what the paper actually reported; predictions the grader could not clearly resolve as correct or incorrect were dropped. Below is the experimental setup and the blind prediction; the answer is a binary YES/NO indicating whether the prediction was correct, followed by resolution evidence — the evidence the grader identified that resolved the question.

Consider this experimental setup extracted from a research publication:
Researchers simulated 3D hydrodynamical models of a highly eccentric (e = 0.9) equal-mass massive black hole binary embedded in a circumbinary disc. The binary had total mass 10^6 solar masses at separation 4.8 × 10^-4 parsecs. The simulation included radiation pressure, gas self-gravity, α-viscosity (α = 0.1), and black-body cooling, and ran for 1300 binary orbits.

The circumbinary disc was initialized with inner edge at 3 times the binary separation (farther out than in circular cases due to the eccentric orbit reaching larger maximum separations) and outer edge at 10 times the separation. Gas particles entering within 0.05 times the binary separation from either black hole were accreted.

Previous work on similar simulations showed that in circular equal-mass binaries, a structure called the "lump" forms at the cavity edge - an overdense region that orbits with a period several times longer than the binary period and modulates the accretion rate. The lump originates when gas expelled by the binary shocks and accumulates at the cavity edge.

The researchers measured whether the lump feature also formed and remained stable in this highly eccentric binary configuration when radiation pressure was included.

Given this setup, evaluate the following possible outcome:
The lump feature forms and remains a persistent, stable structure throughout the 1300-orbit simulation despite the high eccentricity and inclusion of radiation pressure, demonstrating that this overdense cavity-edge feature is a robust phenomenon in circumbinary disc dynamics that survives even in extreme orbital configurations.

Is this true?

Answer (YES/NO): NO